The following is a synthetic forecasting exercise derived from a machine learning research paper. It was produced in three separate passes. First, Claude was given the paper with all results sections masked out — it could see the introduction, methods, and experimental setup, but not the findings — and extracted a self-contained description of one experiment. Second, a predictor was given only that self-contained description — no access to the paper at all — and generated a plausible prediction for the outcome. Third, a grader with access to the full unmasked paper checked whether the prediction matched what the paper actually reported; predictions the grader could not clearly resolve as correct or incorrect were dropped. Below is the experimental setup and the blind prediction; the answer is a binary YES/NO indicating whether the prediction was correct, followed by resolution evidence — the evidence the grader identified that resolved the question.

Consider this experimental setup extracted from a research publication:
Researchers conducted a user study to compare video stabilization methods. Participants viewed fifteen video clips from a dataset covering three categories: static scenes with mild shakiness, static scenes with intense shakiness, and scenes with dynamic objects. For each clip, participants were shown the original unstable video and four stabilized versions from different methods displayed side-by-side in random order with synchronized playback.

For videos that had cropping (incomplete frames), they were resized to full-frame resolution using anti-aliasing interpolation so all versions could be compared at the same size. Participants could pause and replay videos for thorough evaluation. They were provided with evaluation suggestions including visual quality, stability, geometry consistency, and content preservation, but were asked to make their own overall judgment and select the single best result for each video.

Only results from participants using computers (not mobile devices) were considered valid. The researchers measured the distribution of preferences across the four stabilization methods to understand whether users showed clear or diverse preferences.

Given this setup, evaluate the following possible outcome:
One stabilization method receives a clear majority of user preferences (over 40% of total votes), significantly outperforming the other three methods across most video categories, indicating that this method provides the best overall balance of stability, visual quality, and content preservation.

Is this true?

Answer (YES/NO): YES